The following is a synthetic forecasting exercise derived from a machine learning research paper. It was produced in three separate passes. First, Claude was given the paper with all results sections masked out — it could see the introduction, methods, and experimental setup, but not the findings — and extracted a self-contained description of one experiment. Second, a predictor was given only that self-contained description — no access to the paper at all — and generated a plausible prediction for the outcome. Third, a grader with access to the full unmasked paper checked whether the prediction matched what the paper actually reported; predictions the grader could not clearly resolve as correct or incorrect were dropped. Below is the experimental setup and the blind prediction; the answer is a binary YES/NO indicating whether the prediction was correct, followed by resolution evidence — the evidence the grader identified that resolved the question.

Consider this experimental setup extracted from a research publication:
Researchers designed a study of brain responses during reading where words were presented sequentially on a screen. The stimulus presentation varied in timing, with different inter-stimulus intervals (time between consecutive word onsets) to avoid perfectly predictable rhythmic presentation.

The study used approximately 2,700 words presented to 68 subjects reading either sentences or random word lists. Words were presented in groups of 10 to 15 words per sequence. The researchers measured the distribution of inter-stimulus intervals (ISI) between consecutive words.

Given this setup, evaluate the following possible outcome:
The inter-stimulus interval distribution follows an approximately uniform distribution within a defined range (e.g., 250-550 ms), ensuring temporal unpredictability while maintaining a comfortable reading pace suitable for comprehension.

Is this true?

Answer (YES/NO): NO